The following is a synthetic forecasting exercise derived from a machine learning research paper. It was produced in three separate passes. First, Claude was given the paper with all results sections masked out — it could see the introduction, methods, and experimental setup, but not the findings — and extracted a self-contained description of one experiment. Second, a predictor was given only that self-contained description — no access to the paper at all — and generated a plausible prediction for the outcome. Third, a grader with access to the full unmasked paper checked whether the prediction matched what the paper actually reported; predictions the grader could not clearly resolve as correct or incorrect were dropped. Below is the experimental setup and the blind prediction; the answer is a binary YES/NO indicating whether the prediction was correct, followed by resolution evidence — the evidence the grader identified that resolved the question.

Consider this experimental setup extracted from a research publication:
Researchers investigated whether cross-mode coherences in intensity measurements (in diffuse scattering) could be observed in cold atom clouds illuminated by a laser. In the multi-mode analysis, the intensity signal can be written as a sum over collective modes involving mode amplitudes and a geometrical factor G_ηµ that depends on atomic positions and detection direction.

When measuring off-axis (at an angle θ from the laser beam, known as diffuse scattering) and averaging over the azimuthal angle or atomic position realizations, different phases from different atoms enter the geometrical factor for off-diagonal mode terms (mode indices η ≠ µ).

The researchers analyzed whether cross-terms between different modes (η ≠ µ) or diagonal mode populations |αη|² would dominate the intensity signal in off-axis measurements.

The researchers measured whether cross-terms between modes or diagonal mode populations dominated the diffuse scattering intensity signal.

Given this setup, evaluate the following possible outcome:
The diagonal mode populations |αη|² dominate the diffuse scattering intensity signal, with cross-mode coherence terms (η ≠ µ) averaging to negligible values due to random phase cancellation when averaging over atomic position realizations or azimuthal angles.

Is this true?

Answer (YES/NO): YES